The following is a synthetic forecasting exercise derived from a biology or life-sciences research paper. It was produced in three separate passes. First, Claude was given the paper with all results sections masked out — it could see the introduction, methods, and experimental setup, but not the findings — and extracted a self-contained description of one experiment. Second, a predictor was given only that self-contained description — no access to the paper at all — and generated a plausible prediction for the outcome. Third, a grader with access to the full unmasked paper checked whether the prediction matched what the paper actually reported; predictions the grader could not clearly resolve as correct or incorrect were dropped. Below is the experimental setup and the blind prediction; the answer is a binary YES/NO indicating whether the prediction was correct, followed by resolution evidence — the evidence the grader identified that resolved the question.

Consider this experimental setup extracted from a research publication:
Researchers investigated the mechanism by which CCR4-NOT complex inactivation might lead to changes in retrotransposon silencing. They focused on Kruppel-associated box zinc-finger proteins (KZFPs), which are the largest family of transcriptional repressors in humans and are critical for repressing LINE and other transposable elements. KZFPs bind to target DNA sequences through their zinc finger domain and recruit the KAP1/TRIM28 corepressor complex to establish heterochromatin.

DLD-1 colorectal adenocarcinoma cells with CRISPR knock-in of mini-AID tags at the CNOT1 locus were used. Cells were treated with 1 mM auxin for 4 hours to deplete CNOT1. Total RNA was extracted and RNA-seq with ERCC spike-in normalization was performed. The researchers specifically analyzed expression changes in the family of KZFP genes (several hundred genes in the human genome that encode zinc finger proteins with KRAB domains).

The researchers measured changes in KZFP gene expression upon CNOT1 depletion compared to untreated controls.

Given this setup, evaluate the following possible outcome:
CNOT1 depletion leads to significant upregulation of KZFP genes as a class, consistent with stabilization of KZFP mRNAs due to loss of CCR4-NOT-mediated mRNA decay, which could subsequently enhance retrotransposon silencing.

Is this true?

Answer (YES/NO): NO